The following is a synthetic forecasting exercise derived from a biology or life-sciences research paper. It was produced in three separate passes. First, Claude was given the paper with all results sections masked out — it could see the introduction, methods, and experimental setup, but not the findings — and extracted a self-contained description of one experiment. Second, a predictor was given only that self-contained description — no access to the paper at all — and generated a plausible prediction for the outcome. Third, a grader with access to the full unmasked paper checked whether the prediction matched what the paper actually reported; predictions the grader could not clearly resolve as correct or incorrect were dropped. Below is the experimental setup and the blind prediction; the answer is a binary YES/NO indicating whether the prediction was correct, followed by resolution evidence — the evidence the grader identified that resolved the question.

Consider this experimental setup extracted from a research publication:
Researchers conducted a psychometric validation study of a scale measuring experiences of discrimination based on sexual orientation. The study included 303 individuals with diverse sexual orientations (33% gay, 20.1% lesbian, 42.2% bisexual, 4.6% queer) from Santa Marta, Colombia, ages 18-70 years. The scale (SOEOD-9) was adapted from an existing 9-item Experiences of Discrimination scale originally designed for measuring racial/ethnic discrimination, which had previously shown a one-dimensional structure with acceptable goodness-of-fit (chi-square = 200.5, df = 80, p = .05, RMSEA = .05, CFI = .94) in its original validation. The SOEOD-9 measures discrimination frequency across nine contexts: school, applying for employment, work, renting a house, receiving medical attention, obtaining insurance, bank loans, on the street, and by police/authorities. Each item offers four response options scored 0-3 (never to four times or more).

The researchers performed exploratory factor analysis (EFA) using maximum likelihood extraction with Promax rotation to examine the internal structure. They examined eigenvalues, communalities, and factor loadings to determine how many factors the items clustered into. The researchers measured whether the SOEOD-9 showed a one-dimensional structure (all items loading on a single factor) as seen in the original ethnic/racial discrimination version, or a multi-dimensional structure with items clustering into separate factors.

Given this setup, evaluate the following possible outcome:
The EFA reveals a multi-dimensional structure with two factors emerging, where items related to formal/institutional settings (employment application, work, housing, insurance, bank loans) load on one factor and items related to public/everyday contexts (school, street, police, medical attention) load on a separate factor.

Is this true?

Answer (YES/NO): NO